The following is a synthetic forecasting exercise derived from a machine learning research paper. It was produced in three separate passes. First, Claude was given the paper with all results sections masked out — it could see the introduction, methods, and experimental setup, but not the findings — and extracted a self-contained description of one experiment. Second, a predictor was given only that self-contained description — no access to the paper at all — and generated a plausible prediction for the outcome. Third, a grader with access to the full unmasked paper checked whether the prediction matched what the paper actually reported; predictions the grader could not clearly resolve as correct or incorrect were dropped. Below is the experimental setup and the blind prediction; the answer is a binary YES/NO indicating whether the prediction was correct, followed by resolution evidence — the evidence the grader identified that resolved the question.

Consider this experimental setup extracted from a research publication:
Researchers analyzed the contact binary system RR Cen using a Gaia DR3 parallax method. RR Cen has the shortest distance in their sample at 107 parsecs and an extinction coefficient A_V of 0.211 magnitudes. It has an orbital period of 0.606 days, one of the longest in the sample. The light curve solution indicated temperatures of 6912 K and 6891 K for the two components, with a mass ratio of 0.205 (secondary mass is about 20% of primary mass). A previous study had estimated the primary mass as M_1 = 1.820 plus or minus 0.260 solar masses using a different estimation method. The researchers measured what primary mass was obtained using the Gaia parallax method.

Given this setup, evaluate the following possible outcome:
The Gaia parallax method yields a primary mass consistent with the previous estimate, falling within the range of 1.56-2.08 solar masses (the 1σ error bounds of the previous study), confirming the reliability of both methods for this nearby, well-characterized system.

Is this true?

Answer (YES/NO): NO